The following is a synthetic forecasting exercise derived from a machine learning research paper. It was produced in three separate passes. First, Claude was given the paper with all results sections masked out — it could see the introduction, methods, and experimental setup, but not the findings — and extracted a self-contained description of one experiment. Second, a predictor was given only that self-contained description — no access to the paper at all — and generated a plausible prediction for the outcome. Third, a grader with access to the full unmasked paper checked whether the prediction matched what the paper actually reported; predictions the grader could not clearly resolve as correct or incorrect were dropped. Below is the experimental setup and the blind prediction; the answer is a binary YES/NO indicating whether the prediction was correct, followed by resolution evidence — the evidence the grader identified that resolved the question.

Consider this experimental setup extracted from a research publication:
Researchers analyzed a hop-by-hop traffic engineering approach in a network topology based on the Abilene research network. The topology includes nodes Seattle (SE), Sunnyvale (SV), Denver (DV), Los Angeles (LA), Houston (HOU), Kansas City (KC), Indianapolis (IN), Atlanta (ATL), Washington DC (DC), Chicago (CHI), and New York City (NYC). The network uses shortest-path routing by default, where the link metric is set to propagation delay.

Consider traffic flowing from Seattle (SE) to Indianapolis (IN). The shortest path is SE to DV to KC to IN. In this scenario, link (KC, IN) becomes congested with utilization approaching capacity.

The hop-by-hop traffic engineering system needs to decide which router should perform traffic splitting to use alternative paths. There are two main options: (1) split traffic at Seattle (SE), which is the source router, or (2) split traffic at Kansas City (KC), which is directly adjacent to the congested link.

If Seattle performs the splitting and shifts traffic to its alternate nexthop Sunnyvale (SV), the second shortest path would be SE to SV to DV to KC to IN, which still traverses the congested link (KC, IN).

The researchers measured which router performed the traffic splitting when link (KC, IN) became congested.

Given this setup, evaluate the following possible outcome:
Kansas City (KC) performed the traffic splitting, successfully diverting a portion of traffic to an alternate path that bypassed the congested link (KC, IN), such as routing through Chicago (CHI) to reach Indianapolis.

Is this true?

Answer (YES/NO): YES